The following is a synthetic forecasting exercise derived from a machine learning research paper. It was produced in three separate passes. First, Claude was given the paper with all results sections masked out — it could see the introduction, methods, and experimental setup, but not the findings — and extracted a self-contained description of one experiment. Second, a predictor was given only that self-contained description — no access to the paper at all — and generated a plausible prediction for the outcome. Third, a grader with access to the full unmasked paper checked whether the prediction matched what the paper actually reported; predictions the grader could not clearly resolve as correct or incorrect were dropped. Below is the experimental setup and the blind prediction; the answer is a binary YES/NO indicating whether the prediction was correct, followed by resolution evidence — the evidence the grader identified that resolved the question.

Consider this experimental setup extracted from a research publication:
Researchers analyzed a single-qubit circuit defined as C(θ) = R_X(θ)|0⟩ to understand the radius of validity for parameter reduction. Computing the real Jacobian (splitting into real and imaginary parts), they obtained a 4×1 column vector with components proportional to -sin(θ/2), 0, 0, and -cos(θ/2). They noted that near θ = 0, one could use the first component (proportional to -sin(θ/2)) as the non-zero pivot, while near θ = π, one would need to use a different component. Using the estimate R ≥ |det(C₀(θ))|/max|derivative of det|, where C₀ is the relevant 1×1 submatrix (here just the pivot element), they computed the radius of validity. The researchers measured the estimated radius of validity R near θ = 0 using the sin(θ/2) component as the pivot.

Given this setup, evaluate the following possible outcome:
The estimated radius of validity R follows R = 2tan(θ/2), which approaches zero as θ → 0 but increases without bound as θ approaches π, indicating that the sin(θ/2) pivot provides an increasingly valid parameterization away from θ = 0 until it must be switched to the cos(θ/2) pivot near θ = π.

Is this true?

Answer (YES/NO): NO